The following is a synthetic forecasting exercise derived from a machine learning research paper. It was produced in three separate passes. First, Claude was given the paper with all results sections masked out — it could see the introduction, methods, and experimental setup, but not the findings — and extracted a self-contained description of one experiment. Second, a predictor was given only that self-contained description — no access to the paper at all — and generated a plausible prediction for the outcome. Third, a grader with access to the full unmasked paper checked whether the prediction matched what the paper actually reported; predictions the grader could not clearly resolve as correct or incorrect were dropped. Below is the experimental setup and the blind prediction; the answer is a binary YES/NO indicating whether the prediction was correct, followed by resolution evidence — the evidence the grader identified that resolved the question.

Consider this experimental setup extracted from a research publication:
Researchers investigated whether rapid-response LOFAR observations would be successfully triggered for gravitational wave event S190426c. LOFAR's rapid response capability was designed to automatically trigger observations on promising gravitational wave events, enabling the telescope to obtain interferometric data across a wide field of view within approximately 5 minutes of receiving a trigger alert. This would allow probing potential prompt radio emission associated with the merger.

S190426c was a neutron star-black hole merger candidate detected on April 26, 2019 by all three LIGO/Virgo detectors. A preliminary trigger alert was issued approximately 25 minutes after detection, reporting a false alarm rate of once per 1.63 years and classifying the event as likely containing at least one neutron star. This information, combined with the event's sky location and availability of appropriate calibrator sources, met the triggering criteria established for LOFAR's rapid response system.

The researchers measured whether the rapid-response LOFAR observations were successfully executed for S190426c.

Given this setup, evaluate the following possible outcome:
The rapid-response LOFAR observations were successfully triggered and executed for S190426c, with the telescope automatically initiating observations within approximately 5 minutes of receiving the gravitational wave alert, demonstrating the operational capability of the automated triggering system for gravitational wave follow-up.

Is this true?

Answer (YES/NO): NO